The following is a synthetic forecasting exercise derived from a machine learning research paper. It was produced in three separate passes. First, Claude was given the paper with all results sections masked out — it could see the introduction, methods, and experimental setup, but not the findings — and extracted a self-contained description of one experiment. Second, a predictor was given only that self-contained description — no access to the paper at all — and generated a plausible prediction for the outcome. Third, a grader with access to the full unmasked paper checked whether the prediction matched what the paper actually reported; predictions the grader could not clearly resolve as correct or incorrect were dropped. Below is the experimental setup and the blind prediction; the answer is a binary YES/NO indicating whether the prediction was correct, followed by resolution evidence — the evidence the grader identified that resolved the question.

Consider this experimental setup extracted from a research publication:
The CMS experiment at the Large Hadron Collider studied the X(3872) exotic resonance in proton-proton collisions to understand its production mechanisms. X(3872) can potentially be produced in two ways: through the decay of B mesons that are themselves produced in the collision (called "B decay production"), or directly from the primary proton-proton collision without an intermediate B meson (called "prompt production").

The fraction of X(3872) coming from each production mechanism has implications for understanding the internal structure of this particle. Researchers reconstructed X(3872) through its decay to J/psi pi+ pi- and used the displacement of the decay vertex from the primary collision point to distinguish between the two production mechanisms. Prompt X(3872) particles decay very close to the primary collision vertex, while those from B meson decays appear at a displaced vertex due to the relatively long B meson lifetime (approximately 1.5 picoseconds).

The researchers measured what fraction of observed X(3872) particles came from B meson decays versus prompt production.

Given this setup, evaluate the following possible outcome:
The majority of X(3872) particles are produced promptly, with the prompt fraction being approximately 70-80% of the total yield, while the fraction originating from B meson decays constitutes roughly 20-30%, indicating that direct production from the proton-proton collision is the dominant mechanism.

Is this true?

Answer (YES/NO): YES